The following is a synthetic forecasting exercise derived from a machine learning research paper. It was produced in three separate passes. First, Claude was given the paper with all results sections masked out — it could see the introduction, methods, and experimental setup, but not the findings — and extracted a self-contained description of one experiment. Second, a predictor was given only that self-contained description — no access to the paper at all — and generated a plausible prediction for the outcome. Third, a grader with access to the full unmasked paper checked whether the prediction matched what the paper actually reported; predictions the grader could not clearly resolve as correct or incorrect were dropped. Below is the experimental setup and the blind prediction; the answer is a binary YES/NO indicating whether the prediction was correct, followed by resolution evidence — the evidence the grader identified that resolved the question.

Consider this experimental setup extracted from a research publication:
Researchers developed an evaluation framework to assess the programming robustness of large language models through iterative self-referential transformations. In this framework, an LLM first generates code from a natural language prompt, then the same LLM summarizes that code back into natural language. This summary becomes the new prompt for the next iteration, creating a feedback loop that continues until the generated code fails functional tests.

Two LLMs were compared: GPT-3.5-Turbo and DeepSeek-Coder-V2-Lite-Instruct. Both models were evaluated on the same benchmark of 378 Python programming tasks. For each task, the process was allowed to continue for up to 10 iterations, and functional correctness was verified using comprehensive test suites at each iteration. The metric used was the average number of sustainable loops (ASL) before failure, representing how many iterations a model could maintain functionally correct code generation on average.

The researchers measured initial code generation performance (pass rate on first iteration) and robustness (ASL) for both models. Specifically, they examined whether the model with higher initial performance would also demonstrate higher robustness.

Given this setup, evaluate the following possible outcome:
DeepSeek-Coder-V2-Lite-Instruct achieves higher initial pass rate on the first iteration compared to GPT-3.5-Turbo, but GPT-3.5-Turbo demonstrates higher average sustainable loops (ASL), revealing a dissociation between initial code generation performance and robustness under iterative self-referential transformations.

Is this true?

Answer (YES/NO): NO